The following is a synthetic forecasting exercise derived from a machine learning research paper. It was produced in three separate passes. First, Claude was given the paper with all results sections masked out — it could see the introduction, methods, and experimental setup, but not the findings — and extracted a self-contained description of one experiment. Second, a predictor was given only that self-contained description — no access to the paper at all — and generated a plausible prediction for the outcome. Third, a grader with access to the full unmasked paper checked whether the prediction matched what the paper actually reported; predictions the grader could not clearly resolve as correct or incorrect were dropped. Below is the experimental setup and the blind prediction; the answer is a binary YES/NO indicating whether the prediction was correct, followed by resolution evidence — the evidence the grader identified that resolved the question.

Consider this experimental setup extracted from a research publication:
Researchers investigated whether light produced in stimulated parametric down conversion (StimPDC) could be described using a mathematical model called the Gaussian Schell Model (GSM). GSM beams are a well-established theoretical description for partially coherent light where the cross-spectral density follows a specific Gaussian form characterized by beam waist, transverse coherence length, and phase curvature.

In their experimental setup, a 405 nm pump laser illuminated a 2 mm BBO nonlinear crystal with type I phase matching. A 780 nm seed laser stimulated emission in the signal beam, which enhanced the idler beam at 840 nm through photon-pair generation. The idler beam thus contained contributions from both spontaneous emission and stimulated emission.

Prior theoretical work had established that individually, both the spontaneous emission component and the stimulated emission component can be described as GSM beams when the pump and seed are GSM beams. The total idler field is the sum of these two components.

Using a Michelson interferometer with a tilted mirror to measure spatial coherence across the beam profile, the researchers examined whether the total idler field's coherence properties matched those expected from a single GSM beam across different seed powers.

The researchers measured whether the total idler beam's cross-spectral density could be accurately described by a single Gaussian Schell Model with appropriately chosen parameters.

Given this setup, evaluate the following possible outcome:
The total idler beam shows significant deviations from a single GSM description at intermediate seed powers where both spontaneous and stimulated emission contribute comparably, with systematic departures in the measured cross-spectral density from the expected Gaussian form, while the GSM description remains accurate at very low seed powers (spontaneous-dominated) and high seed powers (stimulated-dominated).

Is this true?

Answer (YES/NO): NO